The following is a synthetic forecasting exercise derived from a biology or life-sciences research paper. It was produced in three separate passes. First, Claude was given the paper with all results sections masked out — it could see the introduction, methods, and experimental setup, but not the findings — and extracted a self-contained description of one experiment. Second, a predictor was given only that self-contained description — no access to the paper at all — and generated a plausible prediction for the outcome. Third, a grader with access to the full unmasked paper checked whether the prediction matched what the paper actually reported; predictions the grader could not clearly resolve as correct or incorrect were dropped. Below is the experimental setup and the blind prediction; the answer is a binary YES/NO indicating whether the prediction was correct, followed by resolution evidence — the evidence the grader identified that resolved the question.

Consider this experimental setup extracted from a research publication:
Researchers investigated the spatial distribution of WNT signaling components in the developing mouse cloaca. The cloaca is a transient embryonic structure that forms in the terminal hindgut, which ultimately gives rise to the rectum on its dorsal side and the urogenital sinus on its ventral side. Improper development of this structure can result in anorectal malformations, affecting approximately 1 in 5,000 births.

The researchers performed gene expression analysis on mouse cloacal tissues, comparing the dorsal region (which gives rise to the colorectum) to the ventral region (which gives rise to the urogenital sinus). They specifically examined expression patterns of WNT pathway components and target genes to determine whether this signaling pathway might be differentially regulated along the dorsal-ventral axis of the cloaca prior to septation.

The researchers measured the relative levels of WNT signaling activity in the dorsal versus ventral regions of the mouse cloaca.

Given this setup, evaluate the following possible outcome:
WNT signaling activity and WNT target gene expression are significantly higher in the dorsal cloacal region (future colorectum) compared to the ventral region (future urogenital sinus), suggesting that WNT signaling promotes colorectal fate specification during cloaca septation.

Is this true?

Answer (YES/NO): NO